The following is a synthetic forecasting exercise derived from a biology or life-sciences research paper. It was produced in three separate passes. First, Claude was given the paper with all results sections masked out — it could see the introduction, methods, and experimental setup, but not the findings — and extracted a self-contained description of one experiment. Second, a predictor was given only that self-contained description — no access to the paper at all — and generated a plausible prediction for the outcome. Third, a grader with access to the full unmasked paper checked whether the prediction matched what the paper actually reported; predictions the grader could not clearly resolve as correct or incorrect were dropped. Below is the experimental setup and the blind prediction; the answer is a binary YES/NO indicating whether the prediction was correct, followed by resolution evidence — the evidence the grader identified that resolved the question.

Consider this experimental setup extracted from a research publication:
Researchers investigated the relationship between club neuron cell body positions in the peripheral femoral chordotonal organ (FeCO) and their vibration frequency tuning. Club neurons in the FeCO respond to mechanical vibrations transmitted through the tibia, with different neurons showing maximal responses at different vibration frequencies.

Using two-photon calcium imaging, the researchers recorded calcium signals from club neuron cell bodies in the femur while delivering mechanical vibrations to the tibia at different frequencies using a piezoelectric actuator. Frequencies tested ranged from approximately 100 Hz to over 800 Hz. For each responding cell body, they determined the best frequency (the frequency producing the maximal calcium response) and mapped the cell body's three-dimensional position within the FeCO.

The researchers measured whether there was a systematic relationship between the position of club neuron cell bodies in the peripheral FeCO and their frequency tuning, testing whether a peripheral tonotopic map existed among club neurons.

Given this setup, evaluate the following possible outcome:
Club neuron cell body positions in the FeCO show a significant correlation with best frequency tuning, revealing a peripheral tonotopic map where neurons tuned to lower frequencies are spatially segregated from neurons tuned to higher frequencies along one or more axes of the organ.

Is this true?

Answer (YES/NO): NO